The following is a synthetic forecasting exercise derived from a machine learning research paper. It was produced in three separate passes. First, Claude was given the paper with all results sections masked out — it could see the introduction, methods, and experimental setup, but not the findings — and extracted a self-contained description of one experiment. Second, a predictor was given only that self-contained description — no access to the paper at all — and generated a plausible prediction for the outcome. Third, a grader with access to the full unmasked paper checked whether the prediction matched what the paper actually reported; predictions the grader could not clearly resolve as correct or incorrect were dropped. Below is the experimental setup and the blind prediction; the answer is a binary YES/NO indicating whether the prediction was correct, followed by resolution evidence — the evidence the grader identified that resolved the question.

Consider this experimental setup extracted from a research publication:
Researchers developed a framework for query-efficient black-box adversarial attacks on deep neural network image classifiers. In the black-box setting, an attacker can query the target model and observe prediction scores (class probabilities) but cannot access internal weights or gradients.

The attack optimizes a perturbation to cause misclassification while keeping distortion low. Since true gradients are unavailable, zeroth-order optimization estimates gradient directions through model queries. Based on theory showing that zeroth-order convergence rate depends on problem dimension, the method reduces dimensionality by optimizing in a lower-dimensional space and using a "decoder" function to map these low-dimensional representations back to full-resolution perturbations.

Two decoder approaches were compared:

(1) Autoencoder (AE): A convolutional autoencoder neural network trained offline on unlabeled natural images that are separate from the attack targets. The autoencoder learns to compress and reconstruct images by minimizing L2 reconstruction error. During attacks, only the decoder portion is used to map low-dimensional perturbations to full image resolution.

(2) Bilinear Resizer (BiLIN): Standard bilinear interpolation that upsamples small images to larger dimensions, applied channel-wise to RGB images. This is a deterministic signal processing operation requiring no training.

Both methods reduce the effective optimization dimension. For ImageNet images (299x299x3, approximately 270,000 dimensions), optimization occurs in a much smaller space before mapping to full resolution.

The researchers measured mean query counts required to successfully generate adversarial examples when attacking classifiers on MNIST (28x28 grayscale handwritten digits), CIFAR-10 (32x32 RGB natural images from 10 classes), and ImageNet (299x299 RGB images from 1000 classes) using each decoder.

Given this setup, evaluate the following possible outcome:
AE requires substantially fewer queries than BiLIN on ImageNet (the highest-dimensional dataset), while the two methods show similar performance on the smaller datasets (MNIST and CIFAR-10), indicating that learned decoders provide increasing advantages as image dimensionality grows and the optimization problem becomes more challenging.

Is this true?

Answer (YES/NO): NO